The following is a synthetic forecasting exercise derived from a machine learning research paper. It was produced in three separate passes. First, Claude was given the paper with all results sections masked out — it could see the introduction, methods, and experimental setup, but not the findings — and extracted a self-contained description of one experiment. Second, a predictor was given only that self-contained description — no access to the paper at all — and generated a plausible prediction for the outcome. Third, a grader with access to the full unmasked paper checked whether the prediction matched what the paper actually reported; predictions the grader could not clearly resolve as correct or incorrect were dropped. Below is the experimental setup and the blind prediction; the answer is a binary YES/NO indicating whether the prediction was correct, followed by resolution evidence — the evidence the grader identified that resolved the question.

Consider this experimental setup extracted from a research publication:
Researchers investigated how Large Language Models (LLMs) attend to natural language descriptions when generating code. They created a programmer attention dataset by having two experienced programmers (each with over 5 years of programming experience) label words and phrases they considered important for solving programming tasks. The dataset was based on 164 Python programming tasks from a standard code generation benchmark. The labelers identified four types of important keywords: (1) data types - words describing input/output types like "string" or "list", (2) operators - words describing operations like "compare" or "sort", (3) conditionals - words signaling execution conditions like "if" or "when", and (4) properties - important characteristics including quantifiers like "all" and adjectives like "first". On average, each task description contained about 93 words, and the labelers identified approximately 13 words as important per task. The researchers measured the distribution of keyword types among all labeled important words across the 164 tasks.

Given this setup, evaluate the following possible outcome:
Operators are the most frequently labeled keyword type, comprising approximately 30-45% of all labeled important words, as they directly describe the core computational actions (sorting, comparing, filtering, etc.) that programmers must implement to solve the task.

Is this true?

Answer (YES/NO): NO